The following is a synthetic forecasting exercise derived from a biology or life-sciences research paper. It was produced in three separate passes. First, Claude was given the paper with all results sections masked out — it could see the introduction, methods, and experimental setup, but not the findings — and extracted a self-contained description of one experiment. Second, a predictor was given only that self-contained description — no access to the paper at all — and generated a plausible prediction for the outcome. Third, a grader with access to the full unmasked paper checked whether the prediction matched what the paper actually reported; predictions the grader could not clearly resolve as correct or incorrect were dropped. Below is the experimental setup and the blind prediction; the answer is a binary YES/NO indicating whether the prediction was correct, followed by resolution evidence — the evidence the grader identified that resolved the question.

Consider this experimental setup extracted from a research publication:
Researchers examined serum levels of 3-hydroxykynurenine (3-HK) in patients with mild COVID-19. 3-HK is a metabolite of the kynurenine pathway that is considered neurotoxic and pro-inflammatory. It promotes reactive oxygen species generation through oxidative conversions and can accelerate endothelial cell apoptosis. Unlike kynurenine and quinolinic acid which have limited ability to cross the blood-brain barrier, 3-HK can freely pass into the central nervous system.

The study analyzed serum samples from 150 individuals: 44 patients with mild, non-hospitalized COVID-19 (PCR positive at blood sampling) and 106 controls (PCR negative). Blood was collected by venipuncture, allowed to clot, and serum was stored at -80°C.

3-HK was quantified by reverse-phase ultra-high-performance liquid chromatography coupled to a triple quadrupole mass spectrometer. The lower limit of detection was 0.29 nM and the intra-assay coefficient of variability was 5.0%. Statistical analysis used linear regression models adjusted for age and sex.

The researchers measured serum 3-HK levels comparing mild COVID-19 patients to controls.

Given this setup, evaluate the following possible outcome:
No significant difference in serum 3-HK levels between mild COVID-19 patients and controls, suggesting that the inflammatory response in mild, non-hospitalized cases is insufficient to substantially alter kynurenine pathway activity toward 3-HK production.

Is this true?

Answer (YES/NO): NO